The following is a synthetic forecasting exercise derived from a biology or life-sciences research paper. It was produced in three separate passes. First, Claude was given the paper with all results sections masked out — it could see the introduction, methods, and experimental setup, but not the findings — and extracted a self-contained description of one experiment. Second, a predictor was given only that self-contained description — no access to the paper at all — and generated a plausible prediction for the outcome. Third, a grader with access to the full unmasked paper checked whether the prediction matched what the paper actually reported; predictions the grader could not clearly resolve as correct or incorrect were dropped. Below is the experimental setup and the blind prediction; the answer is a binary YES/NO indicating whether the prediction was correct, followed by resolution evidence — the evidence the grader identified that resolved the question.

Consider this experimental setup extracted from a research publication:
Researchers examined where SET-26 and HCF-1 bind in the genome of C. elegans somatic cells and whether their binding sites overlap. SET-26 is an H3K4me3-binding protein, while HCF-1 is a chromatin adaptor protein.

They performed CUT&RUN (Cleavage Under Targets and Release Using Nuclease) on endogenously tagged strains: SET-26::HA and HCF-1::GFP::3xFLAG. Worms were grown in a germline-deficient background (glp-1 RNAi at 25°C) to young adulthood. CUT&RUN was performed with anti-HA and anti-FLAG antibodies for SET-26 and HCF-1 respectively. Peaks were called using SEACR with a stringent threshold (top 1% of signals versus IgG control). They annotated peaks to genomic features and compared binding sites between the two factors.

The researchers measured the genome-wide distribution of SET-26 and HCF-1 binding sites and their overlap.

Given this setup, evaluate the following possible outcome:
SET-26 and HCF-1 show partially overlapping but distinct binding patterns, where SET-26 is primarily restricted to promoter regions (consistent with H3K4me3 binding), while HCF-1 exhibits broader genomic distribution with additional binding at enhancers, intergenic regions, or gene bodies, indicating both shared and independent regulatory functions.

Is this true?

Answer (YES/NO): NO